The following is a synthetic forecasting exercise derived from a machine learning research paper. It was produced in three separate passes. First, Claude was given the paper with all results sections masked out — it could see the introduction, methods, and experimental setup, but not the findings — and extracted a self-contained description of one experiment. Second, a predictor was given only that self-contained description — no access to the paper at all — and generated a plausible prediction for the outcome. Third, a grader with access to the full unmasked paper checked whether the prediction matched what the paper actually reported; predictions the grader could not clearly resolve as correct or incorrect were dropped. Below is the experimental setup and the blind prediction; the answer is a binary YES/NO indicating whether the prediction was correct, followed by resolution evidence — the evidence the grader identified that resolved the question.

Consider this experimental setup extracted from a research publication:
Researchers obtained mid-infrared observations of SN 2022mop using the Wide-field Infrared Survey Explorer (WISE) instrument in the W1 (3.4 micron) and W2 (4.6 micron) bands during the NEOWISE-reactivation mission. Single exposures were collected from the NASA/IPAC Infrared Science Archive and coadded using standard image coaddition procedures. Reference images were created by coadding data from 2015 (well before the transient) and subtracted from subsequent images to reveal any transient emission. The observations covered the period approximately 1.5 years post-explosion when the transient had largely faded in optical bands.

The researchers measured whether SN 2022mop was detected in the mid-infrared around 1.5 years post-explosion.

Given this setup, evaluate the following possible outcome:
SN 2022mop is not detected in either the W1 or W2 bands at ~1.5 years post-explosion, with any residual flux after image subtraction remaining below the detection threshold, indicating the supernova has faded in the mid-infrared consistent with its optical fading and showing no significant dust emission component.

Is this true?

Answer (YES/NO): NO